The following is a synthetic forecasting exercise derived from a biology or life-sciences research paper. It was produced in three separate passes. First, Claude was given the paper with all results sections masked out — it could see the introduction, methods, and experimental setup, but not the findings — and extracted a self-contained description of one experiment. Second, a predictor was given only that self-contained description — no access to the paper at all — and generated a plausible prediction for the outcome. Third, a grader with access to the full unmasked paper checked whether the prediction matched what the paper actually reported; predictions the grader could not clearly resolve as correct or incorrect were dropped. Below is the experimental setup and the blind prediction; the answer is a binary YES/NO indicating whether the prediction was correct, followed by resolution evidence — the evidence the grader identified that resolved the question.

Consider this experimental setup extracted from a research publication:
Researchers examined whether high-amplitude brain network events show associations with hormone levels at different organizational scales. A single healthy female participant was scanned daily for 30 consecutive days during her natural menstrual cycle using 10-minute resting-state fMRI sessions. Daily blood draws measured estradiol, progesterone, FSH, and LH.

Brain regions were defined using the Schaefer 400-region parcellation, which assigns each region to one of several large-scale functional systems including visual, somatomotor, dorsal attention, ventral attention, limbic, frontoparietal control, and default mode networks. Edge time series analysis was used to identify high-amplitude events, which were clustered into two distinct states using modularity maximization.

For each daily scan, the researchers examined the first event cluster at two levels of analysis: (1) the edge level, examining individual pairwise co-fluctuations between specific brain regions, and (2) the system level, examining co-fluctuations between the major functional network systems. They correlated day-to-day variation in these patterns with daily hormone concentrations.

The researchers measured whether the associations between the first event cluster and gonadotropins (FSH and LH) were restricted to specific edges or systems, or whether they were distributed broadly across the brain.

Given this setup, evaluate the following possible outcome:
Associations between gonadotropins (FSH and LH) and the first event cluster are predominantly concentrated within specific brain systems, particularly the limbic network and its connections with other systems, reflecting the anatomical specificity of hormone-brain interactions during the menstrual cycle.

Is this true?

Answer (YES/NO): NO